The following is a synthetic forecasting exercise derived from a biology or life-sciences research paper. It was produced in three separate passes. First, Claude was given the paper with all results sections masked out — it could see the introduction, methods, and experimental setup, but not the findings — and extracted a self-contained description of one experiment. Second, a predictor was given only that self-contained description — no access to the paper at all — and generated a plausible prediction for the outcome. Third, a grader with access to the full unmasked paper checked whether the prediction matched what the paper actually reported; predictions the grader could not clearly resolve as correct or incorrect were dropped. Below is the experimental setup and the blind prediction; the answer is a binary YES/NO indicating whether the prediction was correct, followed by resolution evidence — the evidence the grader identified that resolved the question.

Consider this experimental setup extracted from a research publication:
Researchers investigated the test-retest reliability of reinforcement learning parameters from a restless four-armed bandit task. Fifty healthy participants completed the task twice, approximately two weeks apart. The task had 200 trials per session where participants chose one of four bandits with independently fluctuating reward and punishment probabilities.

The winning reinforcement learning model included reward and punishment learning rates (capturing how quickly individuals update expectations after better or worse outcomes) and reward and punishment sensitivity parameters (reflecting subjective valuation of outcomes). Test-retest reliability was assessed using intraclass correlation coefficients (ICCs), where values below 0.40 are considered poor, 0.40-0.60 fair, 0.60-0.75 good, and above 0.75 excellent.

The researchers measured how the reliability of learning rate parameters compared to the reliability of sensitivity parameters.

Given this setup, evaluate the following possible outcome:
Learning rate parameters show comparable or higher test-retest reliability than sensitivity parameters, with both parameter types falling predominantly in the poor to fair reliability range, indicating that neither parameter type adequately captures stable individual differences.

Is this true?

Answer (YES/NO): NO